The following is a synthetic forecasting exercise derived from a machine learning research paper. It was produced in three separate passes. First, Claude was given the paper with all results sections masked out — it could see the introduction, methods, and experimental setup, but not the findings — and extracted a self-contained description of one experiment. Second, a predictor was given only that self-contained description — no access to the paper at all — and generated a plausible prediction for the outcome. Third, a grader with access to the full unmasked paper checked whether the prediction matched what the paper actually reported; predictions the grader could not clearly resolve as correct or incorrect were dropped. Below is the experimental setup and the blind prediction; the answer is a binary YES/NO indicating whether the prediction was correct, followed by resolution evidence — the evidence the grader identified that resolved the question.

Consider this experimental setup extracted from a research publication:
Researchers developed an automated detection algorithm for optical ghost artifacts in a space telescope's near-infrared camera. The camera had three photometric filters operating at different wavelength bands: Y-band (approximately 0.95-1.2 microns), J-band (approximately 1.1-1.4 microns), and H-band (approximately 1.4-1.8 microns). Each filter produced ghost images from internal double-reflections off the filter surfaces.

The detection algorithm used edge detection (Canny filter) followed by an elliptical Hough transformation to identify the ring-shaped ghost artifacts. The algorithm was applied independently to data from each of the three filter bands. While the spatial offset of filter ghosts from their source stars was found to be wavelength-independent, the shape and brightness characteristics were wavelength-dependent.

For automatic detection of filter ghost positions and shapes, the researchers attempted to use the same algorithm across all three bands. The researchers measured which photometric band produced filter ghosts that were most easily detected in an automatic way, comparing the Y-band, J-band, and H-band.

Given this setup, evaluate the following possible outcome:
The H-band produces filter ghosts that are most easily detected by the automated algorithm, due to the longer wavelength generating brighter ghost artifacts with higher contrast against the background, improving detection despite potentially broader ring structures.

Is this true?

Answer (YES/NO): NO